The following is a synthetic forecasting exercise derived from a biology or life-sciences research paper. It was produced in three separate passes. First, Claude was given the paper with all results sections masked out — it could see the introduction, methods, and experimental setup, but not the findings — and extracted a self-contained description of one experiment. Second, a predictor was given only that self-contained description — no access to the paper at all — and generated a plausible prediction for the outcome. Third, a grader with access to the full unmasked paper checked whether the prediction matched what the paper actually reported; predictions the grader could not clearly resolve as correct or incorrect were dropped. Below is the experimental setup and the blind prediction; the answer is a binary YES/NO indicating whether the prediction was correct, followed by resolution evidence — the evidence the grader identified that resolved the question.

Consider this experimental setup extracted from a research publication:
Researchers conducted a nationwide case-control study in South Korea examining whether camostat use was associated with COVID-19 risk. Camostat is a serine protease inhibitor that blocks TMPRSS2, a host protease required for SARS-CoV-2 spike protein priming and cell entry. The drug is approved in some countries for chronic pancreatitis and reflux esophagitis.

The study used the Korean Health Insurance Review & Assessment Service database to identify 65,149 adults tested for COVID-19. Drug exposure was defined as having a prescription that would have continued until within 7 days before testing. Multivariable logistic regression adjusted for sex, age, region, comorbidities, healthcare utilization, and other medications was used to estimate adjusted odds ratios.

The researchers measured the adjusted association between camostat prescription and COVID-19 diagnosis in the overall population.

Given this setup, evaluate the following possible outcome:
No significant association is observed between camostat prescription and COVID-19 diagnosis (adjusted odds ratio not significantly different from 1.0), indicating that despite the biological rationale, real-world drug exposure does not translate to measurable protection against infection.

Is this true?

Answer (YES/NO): YES